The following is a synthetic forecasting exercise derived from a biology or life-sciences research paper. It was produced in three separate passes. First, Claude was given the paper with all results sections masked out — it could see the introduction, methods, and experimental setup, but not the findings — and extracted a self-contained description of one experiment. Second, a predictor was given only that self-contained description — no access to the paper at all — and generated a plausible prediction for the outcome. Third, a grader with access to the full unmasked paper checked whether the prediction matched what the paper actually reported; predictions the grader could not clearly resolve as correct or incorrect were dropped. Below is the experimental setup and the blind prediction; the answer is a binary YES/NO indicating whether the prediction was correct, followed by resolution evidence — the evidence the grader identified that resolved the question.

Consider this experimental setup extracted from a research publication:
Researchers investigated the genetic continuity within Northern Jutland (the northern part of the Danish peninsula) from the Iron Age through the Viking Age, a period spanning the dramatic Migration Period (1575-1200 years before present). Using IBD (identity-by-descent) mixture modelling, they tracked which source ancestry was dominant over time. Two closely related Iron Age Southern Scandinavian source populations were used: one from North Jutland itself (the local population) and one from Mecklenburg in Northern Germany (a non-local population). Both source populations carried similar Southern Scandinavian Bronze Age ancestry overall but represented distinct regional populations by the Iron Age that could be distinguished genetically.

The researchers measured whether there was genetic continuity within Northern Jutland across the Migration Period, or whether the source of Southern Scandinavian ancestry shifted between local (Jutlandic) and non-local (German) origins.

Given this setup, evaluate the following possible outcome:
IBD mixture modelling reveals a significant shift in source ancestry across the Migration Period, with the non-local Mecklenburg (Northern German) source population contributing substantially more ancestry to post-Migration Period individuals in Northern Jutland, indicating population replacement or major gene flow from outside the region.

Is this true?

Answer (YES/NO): YES